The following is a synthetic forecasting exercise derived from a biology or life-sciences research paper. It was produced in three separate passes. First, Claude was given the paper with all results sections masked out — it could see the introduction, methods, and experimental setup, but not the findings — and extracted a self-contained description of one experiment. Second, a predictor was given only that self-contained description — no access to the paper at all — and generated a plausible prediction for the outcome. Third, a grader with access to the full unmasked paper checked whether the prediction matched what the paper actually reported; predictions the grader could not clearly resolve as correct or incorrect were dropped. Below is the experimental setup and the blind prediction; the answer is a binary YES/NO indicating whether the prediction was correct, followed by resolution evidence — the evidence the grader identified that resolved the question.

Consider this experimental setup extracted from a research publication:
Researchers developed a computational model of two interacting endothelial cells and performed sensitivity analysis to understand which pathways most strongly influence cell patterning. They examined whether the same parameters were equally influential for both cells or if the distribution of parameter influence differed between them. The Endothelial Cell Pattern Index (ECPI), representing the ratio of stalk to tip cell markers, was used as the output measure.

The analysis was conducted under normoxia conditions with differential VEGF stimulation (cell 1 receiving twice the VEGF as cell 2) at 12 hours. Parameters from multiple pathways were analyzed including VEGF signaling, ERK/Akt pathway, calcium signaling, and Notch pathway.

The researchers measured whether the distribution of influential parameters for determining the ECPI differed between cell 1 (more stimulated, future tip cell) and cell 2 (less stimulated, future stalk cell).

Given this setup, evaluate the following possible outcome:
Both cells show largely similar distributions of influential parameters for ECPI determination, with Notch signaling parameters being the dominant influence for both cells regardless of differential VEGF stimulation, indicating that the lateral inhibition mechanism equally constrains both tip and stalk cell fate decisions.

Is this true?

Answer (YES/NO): NO